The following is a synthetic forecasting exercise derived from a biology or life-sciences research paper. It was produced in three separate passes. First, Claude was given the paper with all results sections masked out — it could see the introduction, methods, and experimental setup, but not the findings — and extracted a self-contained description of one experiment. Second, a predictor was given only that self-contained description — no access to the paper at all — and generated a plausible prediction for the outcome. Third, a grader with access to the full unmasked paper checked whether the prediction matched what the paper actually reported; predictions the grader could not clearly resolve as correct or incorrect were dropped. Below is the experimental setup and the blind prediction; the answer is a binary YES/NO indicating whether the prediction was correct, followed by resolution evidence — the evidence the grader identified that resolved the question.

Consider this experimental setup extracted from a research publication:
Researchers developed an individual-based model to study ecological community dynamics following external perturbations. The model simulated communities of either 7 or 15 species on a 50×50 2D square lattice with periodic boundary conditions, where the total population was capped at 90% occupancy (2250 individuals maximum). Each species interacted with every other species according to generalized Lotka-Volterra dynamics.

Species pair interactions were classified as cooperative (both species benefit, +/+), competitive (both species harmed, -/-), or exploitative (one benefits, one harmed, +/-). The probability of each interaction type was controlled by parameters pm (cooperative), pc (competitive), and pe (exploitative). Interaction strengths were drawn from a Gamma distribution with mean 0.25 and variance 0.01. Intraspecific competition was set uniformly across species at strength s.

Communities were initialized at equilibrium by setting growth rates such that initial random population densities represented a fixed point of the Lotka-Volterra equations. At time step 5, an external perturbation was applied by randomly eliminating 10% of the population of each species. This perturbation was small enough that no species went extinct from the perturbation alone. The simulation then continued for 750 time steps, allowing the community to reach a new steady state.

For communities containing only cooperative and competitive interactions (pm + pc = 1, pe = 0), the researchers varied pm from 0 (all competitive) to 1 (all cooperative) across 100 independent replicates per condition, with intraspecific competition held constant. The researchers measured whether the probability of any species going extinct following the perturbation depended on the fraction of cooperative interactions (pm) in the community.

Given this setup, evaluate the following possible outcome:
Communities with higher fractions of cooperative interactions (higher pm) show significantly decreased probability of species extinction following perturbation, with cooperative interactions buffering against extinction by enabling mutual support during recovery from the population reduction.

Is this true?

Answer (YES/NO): NO